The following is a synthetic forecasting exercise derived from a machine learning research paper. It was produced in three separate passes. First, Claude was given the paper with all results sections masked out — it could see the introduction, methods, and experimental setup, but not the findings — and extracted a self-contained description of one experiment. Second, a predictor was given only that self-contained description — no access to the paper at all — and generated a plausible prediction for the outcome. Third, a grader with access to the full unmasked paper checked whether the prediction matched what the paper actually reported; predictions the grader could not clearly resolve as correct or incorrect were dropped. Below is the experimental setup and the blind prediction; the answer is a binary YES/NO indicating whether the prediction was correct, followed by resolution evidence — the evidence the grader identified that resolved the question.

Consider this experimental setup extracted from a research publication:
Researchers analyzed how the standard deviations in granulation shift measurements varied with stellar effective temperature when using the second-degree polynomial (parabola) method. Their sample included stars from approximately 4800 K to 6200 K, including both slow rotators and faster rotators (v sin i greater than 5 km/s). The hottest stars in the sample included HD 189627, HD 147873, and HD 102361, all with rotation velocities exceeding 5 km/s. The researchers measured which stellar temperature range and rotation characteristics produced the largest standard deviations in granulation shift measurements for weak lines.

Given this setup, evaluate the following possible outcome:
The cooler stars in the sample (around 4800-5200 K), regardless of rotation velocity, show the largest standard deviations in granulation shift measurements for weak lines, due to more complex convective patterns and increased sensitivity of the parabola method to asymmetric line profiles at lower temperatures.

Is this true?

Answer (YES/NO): NO